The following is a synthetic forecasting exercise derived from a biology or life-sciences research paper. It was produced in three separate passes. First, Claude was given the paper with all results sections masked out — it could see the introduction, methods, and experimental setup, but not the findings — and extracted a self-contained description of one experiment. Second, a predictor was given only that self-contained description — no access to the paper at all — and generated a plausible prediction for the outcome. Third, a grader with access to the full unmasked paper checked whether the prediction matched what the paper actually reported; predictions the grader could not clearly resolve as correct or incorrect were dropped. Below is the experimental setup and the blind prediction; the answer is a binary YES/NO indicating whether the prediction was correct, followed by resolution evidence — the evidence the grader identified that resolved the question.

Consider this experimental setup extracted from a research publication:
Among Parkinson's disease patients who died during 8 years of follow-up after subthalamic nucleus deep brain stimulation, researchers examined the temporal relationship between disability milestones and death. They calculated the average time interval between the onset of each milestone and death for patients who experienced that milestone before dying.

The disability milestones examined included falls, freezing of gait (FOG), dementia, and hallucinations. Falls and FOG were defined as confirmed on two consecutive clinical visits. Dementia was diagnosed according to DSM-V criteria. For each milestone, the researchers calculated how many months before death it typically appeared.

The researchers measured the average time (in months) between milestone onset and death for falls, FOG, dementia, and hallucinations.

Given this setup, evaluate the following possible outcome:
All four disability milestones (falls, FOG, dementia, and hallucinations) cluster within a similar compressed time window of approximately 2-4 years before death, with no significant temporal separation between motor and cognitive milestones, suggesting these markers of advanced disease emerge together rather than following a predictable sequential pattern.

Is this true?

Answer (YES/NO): NO